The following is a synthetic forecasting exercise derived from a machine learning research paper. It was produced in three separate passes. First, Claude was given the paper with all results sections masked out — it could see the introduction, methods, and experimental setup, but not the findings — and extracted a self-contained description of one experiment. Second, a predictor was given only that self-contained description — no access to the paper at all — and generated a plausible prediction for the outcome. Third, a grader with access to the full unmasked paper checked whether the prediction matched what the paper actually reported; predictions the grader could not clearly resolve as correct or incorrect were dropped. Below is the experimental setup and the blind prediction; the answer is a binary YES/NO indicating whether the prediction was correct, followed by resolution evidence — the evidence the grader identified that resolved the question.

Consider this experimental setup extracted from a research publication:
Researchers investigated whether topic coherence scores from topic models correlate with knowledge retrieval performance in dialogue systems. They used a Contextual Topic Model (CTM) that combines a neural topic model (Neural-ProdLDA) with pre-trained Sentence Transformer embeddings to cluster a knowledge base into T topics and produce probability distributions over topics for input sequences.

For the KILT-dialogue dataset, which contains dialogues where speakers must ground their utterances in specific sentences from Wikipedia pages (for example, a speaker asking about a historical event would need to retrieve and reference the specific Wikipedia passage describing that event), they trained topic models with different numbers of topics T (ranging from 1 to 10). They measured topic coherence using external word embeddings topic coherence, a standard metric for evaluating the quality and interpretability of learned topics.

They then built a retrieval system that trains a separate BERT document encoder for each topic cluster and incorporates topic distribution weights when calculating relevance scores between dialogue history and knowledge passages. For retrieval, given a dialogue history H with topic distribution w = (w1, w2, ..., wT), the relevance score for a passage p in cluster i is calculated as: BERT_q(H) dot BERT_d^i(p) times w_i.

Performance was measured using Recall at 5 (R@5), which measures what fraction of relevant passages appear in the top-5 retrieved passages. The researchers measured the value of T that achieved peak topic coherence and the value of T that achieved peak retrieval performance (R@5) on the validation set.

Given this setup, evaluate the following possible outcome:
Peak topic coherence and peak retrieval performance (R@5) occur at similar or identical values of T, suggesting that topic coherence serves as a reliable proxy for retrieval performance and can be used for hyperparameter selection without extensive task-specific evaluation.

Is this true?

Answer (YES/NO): NO